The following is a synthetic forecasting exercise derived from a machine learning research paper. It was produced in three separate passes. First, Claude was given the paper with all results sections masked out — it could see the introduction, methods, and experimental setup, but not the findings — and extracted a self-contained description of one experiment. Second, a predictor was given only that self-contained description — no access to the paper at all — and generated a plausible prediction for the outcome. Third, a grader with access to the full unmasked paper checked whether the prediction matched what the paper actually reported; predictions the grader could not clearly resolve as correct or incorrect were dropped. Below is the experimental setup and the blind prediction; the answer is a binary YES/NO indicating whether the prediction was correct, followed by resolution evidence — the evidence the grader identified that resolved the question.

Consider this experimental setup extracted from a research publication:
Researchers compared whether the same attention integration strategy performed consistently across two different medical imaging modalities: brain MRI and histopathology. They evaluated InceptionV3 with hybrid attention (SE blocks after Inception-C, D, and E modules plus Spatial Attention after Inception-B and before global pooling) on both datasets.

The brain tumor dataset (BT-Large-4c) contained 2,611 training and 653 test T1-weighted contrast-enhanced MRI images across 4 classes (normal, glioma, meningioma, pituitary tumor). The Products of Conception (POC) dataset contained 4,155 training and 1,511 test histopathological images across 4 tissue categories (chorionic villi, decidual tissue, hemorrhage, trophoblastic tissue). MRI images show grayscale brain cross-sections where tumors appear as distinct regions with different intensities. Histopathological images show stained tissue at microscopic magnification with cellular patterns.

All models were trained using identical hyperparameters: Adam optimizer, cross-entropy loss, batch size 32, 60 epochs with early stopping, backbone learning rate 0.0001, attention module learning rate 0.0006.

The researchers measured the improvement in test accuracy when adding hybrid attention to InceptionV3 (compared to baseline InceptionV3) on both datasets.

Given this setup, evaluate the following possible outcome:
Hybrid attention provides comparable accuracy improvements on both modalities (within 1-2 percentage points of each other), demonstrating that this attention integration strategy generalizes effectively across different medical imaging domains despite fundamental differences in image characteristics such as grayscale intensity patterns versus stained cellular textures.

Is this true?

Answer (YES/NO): YES